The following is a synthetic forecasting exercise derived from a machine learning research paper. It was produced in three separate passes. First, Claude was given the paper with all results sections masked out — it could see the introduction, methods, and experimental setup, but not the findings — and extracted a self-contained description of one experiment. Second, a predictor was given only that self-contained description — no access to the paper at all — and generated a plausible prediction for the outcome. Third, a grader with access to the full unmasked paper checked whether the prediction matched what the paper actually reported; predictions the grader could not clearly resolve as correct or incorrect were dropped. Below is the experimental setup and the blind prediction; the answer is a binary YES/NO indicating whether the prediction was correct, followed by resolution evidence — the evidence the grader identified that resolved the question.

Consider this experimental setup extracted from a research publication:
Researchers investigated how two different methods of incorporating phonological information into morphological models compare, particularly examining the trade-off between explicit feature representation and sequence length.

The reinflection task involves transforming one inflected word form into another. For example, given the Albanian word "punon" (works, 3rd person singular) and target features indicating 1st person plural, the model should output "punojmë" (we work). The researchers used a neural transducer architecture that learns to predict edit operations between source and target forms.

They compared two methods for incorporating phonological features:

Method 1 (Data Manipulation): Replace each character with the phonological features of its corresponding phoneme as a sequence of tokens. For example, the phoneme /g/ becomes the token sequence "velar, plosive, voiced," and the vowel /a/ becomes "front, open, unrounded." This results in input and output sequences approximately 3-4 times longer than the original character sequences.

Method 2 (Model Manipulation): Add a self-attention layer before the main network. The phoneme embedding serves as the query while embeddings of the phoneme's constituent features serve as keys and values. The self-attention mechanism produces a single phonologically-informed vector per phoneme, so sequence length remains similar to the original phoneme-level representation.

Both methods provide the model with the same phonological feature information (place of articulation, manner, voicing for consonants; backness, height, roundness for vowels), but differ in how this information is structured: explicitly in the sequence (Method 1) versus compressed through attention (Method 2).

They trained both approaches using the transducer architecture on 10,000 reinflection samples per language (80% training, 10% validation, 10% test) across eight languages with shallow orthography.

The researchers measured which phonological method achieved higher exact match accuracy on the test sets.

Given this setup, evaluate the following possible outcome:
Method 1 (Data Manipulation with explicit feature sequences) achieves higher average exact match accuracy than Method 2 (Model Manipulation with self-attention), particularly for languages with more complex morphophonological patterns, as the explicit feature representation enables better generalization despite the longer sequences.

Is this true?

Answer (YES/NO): NO